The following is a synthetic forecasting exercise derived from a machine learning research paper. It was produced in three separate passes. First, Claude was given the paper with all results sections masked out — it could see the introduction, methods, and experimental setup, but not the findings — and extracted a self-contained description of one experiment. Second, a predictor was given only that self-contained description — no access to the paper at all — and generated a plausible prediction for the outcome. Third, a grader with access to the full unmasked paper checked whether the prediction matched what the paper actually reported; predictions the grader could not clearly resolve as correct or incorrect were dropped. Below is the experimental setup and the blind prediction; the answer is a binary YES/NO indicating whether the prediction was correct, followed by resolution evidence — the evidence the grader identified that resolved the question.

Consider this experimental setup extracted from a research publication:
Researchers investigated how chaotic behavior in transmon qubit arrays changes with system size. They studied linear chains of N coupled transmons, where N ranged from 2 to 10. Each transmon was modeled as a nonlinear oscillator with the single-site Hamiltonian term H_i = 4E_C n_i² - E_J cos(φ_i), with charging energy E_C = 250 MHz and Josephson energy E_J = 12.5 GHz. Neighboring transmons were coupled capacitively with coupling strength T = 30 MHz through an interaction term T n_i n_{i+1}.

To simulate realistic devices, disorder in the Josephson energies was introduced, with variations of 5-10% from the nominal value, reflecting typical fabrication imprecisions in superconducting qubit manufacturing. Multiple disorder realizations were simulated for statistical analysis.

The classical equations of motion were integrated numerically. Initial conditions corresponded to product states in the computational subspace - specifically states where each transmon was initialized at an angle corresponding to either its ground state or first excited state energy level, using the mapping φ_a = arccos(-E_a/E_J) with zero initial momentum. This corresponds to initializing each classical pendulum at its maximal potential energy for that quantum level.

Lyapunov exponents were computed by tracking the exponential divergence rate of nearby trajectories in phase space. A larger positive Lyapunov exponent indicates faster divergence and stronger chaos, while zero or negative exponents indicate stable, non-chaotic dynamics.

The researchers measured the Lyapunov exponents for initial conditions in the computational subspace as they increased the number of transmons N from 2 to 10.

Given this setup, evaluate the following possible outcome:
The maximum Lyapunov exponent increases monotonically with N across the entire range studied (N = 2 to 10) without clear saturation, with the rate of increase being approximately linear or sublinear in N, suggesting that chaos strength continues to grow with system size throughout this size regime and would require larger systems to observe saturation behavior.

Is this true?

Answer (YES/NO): NO